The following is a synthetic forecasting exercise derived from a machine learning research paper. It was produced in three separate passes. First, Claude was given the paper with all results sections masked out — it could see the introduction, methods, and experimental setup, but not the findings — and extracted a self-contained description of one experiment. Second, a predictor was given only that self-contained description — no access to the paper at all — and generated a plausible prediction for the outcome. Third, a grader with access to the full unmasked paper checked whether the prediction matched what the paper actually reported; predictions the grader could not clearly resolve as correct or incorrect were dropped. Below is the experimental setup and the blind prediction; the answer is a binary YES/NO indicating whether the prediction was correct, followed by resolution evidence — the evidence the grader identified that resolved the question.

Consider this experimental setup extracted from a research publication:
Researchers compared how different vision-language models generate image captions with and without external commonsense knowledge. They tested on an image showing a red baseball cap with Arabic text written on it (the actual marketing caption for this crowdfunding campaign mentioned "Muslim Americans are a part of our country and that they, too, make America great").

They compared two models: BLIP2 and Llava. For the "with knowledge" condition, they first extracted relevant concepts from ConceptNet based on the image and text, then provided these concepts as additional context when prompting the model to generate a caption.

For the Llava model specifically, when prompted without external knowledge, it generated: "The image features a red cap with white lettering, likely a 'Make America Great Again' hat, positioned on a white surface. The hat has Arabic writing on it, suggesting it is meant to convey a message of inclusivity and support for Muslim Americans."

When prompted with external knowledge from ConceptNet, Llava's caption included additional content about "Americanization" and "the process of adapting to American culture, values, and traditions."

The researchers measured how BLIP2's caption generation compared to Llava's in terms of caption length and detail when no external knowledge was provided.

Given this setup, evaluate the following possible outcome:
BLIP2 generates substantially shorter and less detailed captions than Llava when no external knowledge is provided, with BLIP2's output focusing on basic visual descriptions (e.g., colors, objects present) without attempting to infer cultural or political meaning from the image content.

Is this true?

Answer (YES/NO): YES